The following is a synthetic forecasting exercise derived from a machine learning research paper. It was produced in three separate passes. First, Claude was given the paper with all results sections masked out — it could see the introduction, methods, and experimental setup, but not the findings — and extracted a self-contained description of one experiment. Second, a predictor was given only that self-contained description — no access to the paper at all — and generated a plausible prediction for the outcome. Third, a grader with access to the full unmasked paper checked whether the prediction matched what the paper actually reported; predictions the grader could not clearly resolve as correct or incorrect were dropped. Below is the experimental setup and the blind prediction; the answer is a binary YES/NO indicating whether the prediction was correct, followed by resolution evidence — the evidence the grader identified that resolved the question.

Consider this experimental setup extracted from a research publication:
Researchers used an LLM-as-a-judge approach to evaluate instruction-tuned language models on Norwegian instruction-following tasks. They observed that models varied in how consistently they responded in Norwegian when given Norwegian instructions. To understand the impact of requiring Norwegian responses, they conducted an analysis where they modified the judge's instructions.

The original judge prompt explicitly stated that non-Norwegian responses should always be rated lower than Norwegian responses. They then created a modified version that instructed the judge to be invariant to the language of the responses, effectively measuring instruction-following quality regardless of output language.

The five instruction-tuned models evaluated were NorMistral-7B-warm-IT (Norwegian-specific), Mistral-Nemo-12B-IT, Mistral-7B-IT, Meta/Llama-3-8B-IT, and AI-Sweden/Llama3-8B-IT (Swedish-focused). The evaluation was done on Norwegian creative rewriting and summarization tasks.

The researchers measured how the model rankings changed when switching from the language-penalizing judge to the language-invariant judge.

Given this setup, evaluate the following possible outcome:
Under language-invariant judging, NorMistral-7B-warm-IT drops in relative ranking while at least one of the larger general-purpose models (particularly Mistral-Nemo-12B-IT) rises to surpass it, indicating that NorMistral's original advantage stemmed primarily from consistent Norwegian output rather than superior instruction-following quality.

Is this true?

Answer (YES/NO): YES